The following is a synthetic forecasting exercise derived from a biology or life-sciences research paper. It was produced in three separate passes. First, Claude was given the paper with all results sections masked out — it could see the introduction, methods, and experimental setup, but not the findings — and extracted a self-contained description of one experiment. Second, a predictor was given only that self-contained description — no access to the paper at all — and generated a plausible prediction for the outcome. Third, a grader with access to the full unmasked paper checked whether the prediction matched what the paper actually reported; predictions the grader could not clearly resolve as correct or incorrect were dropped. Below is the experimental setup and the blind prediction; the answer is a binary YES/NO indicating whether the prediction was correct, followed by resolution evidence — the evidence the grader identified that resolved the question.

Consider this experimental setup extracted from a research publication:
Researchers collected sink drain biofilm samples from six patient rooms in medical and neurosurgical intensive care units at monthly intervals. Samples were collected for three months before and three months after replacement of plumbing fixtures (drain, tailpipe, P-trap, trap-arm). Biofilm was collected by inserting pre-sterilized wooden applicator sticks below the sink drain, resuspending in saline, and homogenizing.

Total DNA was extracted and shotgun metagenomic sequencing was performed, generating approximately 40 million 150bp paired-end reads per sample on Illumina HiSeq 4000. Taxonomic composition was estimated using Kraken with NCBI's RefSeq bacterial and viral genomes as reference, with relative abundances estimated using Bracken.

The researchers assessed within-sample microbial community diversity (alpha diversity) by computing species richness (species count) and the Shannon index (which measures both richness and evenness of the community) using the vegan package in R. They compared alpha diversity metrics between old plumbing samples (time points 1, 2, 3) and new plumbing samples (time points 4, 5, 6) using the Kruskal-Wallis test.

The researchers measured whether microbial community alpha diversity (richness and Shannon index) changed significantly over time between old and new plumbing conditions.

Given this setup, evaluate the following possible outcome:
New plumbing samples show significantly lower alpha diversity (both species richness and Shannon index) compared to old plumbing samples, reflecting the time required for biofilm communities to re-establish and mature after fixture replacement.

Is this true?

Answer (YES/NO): NO